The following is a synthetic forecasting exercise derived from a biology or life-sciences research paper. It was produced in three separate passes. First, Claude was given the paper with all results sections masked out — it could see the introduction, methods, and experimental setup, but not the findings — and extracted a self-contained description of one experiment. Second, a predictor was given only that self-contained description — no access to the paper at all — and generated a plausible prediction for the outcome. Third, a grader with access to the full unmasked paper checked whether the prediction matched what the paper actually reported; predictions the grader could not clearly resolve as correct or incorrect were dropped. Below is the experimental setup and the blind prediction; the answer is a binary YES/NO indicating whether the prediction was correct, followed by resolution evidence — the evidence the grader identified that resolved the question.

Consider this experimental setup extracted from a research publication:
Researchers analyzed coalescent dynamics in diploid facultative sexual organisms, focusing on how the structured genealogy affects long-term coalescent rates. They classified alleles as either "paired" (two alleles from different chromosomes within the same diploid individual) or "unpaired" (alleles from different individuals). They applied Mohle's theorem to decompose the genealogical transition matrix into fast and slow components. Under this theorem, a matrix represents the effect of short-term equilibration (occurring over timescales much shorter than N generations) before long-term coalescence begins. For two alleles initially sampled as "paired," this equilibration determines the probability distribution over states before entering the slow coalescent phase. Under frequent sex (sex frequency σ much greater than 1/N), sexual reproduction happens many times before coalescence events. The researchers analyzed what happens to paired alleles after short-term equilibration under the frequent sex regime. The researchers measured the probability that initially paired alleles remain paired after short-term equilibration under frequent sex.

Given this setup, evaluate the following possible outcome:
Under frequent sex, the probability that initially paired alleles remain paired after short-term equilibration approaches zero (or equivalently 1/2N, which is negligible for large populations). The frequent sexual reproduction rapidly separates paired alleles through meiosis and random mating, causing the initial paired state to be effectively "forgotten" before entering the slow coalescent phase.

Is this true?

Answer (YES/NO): YES